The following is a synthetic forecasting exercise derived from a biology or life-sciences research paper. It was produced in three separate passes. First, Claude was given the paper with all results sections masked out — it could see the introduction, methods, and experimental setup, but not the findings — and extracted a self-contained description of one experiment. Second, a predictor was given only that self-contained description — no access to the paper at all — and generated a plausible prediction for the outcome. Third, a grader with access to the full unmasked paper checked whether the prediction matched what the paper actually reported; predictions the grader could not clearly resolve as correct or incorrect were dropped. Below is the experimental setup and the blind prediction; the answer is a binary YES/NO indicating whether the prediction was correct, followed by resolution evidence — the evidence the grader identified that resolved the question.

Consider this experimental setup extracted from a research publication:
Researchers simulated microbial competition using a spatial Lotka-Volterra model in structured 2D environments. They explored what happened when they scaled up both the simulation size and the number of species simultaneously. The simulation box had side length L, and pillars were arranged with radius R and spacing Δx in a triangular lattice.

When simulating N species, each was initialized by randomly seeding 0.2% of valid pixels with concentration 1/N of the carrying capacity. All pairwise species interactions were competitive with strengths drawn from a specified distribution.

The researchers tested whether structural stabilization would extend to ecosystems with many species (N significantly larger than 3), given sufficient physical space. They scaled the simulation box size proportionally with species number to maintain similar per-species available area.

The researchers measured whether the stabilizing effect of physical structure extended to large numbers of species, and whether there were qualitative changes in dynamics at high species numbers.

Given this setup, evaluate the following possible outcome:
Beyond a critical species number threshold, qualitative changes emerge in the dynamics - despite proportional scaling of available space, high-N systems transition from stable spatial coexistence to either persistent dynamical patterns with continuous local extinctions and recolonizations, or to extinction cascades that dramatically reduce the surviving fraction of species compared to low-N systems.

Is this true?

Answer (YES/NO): NO